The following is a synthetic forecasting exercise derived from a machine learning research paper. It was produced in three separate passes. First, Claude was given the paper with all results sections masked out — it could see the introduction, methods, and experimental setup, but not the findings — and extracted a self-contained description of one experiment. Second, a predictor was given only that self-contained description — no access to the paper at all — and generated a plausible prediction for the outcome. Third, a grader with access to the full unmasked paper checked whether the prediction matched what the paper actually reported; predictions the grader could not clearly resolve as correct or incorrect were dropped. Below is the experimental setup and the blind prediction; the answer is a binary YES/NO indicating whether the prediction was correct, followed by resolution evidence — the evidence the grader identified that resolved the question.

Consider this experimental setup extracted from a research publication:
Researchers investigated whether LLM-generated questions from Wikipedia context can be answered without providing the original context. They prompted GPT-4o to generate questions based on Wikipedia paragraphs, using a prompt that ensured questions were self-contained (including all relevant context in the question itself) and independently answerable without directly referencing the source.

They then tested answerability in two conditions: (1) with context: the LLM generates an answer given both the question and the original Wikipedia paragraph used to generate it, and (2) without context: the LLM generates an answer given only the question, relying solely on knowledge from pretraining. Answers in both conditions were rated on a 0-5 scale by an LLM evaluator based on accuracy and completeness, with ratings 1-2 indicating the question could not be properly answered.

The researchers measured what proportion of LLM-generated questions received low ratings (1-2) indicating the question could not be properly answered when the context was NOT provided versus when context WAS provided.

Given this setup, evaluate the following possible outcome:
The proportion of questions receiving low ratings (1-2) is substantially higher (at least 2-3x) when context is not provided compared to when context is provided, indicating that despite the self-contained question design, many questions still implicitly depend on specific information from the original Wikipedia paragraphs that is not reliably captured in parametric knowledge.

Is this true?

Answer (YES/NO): YES